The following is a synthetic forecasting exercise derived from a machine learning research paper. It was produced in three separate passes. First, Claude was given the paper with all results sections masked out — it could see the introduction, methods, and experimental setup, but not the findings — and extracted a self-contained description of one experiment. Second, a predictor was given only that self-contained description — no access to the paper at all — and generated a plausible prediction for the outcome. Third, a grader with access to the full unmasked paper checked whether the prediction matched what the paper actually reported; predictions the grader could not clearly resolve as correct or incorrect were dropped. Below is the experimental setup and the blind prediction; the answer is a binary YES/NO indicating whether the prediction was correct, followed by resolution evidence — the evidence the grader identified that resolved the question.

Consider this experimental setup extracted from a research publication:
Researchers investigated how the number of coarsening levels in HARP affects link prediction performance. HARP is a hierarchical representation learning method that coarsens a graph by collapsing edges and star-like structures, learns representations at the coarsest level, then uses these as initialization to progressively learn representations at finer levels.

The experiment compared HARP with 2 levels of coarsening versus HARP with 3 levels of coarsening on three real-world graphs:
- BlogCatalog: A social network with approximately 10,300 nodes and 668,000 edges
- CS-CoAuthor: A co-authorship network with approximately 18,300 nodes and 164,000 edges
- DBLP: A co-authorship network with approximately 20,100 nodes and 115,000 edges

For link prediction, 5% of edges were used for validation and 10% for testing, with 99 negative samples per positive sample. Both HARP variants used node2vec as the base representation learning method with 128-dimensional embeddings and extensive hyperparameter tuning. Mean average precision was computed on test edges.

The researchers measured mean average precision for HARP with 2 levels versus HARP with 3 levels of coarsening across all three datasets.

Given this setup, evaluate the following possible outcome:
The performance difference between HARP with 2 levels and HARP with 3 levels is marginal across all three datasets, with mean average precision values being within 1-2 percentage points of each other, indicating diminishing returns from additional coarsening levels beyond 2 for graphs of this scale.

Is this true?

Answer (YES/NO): NO